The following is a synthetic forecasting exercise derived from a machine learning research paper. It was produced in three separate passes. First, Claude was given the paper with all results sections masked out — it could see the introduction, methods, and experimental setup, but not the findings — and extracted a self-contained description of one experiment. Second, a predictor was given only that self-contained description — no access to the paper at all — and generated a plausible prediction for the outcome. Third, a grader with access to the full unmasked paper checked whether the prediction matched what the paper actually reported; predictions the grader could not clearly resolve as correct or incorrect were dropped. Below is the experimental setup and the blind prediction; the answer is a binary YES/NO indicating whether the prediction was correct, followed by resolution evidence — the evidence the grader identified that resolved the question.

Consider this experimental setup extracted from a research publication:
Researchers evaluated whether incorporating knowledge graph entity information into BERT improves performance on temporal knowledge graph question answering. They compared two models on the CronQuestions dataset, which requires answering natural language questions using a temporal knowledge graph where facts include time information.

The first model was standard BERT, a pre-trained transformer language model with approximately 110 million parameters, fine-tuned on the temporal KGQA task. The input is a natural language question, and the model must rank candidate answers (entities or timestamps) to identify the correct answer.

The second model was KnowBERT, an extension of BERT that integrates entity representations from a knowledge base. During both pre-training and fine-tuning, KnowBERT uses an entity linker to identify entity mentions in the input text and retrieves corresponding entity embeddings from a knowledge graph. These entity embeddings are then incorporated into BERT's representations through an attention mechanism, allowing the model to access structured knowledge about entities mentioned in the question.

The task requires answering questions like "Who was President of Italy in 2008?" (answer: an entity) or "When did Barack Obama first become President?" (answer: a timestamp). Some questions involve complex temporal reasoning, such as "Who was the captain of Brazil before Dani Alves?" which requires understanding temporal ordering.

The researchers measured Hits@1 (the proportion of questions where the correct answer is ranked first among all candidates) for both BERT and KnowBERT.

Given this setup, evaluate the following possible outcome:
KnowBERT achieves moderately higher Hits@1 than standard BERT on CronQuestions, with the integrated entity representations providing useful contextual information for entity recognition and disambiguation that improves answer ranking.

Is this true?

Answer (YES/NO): NO